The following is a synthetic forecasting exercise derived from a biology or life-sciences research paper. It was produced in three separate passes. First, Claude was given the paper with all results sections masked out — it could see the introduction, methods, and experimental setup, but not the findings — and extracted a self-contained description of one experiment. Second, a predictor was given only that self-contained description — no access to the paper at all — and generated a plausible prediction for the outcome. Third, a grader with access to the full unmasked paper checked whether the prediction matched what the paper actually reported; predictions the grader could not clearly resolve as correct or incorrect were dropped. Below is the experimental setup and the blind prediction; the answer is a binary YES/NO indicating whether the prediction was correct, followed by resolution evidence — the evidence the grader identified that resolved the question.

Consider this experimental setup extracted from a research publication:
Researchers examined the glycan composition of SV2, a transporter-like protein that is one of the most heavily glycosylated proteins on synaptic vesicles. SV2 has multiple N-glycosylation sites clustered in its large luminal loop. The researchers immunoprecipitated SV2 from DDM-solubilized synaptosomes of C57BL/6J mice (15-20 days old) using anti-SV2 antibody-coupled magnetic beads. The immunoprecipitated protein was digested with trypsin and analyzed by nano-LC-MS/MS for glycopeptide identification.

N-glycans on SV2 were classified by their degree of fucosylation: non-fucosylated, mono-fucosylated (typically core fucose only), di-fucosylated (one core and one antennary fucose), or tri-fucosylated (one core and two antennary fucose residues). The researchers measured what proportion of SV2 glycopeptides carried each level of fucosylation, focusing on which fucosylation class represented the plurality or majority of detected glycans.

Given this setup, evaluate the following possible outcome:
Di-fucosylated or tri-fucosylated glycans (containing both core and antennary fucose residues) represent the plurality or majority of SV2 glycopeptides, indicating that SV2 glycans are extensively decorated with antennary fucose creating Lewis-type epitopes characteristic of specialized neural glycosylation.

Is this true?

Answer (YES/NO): NO